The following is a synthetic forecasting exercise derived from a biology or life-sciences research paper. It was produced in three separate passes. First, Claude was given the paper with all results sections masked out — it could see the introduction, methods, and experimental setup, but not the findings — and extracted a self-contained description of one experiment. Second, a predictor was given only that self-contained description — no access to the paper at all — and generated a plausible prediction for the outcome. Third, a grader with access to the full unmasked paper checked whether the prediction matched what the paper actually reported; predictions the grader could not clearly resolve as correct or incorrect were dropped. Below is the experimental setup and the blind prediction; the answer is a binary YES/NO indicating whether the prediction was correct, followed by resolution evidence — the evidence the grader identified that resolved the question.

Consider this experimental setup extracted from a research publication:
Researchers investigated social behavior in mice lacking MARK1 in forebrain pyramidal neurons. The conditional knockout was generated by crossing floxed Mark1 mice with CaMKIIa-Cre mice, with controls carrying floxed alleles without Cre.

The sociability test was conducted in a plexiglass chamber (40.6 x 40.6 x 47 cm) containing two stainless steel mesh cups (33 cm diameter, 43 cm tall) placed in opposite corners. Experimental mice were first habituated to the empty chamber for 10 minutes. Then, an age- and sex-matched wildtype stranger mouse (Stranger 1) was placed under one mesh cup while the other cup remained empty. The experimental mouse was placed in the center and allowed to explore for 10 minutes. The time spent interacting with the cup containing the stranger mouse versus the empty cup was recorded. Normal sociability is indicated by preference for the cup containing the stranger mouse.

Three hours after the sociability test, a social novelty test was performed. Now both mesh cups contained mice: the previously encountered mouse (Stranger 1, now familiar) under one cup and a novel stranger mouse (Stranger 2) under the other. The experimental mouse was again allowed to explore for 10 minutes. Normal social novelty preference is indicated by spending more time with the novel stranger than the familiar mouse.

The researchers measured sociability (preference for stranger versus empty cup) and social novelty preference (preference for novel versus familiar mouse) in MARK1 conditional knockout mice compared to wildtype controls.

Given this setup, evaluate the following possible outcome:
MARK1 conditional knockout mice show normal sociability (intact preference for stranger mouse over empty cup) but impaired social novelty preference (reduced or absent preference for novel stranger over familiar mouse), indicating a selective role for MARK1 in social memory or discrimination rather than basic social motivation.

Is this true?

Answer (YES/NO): NO